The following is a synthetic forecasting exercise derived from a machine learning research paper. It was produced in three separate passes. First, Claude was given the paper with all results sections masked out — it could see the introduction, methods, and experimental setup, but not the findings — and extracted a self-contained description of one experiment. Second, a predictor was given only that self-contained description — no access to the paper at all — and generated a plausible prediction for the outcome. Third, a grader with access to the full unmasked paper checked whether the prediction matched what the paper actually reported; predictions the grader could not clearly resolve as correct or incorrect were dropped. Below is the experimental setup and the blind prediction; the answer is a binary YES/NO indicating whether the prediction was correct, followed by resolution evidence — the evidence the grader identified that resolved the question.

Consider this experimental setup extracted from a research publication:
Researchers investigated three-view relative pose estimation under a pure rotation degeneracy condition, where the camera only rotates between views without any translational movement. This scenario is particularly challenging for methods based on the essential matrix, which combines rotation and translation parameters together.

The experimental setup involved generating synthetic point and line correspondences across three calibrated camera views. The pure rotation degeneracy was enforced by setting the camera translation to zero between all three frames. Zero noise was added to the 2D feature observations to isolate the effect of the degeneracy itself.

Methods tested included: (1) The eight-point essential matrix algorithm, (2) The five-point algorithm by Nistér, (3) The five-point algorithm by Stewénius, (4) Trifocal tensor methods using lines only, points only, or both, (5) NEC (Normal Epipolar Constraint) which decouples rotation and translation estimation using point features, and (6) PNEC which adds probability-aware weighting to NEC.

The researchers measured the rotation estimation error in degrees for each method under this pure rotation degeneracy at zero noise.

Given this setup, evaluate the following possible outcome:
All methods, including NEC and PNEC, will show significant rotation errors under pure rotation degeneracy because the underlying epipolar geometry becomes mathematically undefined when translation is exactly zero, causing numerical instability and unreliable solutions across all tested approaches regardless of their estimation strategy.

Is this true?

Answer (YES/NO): NO